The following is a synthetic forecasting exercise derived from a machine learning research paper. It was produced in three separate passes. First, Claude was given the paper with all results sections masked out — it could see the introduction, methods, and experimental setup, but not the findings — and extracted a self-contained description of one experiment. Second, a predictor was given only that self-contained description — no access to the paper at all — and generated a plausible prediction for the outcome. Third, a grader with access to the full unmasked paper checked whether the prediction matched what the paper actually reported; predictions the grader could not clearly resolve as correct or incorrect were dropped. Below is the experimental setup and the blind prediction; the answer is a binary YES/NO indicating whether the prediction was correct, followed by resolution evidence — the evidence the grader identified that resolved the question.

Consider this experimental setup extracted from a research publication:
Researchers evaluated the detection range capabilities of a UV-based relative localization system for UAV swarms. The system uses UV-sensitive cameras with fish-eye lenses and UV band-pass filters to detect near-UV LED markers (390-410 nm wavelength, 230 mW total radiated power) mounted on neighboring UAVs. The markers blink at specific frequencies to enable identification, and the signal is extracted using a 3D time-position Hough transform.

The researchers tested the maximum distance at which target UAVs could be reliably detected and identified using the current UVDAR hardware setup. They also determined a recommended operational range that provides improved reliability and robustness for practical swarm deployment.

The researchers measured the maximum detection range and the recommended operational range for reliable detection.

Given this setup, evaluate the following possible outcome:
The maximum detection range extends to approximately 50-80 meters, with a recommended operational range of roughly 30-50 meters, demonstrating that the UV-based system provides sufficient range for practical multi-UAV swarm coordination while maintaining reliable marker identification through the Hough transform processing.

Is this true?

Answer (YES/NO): NO